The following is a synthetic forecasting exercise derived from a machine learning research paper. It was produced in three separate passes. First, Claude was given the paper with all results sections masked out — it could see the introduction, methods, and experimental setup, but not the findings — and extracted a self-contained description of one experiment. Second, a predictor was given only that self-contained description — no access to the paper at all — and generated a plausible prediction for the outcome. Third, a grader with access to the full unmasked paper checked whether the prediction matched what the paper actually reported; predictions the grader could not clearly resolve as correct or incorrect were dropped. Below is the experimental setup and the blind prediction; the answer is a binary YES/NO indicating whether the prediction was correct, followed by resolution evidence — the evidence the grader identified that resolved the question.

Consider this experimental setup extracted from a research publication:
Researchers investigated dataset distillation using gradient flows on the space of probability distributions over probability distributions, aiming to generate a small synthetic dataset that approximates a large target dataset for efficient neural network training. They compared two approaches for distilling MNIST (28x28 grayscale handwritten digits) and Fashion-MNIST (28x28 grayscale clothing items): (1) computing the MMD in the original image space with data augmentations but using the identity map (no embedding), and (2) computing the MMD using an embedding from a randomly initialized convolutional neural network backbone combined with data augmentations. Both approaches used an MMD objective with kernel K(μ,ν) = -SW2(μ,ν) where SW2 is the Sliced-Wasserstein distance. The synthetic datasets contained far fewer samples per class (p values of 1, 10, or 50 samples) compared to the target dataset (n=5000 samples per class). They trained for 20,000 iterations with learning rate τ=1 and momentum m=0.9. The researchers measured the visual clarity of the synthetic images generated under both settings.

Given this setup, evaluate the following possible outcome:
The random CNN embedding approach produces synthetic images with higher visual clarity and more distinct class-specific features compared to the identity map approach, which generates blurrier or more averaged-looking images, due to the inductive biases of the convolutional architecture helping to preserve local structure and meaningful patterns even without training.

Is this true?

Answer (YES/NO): YES